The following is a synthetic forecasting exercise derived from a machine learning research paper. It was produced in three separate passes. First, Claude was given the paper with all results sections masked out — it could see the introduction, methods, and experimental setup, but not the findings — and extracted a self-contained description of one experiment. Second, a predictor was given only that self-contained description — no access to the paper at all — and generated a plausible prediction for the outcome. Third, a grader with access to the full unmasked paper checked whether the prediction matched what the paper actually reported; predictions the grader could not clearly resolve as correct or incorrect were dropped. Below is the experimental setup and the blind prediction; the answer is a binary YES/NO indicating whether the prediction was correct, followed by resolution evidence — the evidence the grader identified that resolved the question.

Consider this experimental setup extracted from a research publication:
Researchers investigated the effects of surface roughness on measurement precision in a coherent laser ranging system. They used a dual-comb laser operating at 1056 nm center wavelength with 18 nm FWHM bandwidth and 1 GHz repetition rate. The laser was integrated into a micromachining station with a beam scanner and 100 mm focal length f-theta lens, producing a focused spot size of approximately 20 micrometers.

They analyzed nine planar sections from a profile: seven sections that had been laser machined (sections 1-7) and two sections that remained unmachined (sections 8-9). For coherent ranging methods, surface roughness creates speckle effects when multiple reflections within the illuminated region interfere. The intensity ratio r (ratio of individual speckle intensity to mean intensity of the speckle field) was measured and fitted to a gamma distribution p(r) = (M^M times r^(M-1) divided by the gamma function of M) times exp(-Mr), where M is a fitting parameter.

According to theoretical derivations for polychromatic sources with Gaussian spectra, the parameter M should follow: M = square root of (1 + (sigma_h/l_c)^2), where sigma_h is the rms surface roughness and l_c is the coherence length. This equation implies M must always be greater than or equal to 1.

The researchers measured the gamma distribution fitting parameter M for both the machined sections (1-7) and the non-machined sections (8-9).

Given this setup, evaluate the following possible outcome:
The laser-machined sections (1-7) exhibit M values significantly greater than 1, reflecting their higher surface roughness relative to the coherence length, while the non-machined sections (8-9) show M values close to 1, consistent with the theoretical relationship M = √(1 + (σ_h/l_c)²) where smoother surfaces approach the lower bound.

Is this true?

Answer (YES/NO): NO